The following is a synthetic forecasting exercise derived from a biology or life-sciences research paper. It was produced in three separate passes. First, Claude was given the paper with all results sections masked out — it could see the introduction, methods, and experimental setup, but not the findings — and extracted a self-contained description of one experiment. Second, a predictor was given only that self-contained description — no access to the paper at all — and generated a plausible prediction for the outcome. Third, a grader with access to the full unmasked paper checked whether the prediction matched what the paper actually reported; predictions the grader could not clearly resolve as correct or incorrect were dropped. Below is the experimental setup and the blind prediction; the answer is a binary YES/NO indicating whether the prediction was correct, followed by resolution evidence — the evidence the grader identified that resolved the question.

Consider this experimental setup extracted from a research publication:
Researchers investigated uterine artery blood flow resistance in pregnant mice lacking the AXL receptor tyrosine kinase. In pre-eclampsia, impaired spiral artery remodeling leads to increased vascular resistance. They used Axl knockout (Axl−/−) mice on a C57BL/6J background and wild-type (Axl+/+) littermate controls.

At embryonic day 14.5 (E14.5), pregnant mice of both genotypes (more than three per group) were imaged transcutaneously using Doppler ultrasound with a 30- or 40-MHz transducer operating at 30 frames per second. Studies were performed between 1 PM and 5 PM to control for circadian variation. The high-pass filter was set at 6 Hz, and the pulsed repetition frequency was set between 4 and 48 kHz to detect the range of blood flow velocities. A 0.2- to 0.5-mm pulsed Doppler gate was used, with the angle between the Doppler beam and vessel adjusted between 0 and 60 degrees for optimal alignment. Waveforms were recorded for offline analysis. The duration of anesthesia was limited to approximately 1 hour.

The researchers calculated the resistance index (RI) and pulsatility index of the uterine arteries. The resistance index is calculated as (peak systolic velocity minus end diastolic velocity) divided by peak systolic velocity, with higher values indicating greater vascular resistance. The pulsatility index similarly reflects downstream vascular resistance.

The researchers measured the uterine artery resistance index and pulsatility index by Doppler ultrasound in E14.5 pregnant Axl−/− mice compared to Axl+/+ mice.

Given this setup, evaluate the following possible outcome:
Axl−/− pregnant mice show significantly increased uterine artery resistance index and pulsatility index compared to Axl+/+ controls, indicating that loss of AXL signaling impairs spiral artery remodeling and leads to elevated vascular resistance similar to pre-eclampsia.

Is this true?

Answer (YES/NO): YES